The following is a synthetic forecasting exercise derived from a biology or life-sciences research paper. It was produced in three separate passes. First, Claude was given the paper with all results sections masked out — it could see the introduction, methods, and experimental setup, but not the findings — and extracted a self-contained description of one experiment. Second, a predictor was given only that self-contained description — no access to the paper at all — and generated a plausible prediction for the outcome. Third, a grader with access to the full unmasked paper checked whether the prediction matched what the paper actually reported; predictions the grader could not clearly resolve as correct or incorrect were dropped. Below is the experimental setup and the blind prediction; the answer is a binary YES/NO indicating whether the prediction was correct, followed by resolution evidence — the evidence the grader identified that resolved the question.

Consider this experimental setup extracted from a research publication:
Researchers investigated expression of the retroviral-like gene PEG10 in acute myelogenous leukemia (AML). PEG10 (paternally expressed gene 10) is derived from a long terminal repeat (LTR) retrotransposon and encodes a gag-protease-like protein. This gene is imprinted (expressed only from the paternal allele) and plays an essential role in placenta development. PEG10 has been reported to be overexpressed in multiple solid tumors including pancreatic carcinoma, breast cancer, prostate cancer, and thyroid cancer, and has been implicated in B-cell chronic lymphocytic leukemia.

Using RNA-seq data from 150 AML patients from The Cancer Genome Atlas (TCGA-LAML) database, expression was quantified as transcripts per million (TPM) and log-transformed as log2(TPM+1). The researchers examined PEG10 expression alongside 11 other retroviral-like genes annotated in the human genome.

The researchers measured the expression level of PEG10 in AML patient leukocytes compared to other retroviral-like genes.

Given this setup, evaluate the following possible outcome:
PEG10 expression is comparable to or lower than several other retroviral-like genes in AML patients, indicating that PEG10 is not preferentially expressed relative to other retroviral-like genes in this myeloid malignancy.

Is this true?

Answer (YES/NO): YES